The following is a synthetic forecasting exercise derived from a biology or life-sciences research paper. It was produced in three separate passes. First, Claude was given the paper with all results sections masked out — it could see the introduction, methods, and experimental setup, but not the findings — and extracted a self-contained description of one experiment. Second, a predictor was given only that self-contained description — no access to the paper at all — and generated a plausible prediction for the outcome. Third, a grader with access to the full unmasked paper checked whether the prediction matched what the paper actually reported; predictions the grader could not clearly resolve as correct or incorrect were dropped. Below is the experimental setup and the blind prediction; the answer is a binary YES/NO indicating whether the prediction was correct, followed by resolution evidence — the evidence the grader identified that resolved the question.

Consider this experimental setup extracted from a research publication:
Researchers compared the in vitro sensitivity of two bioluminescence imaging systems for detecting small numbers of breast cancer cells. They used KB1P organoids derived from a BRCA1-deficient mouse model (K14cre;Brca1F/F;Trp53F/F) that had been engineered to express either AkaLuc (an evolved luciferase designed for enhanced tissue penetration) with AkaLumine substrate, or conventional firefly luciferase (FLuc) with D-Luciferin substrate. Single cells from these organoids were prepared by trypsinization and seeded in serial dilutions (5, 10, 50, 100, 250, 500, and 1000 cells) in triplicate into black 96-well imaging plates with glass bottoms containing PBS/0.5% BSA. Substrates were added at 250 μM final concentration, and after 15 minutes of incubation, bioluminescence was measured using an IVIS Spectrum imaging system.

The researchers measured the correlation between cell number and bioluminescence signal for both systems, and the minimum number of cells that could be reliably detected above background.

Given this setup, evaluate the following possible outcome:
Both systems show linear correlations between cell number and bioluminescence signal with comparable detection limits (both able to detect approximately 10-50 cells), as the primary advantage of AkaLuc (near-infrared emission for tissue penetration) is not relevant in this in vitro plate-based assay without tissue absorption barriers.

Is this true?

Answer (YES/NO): NO